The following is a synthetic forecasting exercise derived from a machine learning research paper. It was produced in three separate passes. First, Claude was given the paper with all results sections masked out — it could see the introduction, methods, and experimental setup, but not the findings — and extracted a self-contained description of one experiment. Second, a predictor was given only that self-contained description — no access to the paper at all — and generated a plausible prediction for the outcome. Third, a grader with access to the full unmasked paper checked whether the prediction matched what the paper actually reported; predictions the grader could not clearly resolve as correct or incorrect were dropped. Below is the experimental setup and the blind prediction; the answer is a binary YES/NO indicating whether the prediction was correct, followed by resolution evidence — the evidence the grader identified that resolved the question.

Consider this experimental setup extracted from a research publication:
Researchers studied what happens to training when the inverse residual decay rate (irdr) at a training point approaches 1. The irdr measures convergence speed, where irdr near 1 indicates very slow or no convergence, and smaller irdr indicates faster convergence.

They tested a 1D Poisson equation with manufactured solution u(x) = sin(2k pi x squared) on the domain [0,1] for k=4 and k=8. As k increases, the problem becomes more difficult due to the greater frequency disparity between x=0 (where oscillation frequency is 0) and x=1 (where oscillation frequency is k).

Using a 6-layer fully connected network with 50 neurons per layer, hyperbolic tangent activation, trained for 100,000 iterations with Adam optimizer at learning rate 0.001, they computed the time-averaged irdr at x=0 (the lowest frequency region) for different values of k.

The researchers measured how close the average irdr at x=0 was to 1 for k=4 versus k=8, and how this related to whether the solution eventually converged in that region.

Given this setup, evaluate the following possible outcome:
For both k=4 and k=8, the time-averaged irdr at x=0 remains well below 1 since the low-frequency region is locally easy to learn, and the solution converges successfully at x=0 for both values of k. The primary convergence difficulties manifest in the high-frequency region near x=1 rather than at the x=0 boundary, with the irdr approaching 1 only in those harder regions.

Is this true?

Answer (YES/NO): NO